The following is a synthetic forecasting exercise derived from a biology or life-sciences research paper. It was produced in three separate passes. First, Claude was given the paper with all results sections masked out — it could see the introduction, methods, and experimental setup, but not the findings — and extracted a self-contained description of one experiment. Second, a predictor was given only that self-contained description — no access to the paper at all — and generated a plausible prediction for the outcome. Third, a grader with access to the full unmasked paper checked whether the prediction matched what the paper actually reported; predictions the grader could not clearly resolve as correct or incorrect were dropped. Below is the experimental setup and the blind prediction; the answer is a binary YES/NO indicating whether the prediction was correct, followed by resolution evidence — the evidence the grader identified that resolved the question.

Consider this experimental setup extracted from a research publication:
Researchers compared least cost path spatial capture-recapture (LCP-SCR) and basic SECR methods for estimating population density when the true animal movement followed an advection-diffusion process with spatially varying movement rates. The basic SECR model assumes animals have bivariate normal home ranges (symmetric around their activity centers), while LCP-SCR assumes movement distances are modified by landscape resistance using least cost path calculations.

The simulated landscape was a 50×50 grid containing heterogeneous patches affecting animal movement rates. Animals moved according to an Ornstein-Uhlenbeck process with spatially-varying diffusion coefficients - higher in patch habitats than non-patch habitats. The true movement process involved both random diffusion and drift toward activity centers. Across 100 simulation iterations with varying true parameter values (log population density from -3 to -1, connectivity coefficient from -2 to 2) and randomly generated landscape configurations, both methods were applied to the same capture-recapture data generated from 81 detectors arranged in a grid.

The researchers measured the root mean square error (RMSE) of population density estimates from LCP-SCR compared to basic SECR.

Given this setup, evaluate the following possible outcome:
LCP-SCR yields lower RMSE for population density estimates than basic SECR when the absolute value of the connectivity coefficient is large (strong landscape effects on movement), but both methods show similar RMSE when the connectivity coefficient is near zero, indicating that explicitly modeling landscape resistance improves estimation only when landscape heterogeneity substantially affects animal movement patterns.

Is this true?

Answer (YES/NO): NO